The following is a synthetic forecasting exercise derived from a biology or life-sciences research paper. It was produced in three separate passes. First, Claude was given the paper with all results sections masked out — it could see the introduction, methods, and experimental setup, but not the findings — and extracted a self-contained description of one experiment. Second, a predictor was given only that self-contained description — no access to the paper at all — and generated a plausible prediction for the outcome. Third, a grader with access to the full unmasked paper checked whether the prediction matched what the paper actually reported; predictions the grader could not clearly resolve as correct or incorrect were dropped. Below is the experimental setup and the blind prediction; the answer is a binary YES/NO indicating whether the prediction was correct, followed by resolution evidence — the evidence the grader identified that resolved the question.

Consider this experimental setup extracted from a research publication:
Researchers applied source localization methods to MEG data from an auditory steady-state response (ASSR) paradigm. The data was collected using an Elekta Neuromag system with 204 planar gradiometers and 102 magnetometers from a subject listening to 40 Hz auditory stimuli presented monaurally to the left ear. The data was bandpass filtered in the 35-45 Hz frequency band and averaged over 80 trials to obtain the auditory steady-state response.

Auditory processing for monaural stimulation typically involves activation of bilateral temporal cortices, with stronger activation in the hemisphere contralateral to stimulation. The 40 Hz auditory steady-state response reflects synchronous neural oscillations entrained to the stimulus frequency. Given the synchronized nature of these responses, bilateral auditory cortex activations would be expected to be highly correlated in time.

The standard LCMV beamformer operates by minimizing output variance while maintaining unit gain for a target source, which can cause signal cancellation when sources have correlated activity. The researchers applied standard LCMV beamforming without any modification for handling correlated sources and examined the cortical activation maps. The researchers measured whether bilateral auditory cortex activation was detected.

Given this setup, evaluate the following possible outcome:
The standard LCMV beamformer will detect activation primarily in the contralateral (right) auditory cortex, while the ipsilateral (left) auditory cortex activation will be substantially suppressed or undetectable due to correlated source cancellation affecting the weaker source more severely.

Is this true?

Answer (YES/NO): NO